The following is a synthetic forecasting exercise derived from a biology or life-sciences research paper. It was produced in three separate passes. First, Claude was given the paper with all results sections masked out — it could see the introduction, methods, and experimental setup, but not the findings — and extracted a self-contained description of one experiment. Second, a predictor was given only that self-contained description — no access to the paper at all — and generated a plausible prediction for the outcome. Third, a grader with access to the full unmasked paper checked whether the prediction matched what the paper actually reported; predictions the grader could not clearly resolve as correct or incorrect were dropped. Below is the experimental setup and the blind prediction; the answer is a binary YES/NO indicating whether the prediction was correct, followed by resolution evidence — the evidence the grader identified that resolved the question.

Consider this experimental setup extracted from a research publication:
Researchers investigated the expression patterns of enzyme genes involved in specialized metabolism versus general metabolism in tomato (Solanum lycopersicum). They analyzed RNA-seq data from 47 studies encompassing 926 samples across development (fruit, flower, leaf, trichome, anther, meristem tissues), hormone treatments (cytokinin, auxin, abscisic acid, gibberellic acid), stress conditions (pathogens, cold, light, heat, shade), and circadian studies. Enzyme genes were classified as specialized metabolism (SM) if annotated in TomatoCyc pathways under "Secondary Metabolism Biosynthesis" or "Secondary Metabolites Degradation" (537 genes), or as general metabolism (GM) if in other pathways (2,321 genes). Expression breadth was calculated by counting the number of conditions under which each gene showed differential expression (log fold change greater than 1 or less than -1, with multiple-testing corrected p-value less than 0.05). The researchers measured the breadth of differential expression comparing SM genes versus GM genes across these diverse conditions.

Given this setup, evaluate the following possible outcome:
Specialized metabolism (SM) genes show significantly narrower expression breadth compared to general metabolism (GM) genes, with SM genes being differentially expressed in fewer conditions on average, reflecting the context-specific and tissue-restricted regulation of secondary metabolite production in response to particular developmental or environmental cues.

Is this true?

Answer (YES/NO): NO